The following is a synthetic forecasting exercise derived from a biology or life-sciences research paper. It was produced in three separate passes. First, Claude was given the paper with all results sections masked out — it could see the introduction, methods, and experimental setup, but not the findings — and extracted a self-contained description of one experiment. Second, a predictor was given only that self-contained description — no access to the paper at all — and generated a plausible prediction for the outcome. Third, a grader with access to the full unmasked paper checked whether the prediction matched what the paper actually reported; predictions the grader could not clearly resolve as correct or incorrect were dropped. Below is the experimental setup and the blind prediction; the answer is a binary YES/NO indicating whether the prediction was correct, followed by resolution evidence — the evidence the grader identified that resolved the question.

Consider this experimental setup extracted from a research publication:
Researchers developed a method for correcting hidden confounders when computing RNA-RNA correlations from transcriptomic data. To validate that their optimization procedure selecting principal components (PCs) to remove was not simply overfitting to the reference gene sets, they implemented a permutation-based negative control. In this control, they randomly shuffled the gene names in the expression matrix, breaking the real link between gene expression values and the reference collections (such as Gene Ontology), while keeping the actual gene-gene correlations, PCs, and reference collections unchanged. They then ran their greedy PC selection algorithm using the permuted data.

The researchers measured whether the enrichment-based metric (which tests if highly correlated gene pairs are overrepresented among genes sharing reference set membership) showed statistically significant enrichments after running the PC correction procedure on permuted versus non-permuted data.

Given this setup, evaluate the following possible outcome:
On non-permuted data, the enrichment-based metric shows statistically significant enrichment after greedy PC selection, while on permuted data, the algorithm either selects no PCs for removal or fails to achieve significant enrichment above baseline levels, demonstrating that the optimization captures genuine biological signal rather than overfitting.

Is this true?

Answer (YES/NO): YES